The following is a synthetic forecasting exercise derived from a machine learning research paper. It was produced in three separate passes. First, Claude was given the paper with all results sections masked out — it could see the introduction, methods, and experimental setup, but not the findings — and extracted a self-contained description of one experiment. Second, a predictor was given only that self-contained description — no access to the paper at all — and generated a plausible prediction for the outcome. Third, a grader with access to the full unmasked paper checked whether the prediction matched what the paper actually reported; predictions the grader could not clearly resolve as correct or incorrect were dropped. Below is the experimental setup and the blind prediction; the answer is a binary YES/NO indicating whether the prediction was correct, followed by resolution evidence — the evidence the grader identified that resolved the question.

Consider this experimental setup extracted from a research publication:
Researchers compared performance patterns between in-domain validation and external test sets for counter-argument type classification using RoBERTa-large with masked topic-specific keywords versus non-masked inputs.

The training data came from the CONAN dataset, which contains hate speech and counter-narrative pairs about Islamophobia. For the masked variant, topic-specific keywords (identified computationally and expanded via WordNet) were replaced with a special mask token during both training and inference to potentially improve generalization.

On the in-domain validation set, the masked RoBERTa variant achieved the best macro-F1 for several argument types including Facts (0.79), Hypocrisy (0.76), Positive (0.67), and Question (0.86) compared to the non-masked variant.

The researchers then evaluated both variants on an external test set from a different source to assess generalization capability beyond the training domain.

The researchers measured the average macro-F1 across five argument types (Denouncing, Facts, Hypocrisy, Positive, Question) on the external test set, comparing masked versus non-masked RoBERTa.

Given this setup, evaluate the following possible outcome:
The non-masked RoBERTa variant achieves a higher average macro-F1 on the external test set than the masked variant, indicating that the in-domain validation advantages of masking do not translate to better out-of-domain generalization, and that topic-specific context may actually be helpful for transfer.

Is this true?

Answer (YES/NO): YES